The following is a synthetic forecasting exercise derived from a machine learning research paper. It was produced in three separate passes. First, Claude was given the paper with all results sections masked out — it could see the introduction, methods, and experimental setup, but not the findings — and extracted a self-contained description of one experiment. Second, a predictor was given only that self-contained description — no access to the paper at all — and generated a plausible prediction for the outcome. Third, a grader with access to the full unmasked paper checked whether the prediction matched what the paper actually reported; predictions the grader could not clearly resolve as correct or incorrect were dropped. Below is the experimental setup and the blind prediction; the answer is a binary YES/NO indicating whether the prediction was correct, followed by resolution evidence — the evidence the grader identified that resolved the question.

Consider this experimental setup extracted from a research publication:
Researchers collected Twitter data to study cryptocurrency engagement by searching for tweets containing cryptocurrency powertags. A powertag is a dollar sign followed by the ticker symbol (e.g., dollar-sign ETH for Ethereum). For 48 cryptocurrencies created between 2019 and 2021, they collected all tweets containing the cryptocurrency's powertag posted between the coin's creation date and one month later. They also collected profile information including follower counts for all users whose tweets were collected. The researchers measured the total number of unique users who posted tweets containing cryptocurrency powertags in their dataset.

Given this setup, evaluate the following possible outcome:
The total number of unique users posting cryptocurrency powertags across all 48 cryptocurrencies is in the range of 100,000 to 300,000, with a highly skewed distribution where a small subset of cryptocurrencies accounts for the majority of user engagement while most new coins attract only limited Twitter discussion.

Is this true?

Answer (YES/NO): NO